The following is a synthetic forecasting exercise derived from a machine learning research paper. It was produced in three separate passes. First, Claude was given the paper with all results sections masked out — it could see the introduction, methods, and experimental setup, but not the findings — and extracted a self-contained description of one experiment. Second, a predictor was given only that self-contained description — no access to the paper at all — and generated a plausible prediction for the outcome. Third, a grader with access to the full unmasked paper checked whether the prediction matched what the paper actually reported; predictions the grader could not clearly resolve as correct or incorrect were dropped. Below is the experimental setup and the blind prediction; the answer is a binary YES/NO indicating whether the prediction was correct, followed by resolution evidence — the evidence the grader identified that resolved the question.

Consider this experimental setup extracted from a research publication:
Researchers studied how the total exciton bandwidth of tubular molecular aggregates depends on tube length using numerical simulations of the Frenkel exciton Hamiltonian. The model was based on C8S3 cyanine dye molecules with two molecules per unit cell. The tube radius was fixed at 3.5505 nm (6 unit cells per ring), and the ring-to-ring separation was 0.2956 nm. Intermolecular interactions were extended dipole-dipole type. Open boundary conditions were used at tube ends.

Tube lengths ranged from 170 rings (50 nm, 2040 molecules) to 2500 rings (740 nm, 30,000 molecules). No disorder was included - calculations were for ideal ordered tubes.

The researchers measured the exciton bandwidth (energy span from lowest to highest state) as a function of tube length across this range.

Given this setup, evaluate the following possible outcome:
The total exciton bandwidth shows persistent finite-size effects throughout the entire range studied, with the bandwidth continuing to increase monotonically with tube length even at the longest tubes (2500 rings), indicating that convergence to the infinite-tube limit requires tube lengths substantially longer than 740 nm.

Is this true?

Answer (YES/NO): NO